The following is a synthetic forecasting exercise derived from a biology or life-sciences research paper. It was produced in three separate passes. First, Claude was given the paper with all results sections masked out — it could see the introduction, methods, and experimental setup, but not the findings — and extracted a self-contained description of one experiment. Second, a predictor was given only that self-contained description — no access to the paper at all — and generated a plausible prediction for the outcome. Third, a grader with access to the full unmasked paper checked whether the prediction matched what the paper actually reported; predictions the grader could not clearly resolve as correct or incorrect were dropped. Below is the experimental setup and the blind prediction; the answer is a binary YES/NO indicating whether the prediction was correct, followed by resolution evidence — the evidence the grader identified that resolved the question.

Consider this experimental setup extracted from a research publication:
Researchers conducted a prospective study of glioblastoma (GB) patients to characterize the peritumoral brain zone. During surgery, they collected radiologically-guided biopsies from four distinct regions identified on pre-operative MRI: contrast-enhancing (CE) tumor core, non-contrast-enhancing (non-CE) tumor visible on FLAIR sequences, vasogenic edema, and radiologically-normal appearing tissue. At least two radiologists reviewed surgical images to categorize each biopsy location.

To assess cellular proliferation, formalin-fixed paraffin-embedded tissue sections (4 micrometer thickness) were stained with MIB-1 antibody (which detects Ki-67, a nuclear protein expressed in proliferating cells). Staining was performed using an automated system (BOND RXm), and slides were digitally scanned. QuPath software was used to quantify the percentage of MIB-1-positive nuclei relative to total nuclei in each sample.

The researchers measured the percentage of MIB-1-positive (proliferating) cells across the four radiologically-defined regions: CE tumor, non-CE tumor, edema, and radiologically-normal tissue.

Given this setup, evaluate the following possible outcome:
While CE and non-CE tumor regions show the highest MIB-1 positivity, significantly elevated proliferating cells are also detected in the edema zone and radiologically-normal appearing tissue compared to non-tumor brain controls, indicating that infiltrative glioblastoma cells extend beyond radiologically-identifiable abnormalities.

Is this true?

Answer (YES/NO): NO